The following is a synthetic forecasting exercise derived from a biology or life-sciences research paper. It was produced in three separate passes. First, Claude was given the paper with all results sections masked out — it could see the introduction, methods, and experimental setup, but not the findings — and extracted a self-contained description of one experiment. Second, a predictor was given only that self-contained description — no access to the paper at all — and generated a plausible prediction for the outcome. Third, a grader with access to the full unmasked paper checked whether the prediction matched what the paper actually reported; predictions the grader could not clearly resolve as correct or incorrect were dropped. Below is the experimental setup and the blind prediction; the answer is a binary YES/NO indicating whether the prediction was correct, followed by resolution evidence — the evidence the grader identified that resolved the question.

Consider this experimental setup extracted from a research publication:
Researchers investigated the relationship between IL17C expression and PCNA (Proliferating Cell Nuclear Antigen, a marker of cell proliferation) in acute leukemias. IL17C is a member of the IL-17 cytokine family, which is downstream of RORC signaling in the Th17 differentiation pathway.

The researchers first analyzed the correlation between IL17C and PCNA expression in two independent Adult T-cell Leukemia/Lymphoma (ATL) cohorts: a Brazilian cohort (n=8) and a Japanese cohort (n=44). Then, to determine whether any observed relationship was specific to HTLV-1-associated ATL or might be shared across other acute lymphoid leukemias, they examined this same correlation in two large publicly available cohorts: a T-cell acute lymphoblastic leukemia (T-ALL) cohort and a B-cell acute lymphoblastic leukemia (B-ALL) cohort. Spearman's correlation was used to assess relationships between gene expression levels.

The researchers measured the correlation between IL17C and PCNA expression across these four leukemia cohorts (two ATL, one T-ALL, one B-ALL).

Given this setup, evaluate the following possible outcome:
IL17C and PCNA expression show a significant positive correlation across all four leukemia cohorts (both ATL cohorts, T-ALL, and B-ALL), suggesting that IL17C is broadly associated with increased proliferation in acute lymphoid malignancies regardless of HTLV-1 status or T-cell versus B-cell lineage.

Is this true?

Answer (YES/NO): NO